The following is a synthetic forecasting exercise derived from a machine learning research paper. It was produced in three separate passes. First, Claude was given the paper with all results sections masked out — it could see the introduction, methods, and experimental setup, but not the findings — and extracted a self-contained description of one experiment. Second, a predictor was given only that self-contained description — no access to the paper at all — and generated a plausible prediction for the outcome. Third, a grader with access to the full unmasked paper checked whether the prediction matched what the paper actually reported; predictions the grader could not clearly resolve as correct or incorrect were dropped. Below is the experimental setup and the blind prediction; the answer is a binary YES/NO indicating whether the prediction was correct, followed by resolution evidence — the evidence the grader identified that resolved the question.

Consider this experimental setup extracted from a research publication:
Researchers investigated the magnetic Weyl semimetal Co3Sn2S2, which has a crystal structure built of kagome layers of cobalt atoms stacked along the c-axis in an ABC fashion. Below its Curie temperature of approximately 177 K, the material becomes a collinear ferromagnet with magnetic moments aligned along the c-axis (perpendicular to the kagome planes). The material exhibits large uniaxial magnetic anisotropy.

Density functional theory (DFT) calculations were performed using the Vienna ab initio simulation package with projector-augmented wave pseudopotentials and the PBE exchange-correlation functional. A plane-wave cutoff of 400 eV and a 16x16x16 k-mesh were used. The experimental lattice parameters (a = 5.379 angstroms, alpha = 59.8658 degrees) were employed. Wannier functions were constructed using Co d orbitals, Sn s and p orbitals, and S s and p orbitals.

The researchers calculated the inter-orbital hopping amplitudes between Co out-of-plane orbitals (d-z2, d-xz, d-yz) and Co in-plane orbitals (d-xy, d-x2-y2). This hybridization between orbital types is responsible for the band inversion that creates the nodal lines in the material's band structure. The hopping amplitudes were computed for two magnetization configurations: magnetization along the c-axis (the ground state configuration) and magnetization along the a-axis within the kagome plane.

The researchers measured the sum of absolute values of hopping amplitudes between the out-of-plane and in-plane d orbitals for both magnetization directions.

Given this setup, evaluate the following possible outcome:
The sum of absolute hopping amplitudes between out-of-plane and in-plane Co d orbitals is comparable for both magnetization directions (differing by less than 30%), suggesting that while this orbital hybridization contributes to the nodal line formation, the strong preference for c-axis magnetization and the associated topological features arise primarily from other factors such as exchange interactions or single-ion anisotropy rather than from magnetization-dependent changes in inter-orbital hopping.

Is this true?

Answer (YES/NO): YES